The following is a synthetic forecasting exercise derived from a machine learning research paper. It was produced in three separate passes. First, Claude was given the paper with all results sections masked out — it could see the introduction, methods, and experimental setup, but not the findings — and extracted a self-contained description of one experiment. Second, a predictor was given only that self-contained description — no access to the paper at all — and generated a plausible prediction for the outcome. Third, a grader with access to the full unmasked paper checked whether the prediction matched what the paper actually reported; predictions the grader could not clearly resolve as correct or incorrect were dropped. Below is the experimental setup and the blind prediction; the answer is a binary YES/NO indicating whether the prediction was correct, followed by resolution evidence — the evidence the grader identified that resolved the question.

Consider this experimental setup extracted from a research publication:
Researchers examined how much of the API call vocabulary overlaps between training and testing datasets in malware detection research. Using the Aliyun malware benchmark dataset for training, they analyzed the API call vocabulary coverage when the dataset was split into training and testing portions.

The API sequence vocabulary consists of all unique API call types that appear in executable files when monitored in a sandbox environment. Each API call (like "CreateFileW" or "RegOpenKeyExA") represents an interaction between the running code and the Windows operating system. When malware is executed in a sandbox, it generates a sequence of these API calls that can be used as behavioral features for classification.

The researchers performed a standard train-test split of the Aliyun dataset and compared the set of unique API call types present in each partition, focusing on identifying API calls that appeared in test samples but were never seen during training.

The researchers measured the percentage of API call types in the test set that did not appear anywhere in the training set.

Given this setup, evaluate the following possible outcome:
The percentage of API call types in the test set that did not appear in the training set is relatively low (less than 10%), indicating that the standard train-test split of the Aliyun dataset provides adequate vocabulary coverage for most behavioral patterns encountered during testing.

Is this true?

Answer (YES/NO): NO